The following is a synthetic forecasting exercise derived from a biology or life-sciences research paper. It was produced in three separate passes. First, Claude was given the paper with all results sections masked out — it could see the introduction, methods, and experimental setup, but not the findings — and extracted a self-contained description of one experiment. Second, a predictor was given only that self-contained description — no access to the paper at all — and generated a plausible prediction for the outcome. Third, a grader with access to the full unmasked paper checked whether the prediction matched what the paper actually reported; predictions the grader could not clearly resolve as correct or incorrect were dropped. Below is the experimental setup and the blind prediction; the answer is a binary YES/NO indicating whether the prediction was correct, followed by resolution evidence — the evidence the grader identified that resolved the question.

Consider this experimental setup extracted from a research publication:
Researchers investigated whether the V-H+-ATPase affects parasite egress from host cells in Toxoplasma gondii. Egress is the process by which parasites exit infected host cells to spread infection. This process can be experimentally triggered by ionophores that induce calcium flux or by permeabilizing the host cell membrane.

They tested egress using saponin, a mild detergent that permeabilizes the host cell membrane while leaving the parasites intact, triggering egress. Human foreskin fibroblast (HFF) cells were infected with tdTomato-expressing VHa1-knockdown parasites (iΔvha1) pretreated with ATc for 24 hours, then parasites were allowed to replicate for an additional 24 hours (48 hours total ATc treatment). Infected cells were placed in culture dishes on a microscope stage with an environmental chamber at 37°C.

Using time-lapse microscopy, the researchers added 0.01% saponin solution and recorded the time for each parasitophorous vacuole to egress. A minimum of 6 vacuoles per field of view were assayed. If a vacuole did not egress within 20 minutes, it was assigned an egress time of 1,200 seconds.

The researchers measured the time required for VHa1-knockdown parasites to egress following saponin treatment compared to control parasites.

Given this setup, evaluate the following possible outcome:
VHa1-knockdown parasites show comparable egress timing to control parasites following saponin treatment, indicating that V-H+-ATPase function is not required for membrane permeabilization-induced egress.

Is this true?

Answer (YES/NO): NO